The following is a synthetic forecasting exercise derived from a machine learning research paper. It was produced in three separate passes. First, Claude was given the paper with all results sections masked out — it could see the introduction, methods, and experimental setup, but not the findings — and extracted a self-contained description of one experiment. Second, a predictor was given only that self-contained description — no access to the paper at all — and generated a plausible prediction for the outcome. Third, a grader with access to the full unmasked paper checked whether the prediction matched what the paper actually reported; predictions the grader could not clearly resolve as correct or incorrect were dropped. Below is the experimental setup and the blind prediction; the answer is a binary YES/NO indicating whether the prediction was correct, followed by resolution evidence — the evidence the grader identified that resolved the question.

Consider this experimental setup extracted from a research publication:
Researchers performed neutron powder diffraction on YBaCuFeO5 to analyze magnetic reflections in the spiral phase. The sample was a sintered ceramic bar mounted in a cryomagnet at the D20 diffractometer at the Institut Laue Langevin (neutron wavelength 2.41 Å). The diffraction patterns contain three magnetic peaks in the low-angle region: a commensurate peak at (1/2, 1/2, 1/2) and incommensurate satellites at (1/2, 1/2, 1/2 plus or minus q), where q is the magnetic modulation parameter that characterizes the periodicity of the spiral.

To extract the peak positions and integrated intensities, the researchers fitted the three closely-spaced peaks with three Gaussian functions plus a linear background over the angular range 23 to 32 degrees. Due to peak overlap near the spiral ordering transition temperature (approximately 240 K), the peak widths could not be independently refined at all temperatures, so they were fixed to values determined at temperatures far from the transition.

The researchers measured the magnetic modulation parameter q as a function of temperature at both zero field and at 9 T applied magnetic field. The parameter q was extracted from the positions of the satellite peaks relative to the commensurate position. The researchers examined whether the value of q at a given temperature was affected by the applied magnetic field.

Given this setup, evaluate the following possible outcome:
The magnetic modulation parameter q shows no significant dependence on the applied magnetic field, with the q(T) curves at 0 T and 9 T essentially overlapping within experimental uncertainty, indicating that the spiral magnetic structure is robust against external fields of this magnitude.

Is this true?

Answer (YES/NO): YES